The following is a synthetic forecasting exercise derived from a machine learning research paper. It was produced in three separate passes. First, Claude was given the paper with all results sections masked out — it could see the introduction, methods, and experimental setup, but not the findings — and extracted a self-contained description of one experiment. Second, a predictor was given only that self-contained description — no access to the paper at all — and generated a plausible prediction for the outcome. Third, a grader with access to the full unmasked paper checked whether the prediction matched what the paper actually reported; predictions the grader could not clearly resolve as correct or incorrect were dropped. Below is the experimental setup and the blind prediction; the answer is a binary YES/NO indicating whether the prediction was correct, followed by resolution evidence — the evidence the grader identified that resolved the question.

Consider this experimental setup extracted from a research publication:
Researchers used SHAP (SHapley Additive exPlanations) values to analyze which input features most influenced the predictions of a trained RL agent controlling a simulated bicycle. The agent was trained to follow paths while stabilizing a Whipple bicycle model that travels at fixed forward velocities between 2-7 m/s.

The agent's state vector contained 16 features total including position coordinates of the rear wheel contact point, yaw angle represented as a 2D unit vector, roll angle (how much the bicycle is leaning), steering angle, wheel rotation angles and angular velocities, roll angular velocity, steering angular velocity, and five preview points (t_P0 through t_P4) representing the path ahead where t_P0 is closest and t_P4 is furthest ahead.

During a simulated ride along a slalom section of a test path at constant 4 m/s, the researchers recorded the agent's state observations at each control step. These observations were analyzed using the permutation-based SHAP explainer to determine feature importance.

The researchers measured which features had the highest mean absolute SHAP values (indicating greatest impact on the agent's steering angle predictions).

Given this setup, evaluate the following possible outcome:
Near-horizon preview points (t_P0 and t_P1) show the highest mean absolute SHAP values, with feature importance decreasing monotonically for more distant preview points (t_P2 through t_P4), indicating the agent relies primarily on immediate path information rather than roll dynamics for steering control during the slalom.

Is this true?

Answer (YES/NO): NO